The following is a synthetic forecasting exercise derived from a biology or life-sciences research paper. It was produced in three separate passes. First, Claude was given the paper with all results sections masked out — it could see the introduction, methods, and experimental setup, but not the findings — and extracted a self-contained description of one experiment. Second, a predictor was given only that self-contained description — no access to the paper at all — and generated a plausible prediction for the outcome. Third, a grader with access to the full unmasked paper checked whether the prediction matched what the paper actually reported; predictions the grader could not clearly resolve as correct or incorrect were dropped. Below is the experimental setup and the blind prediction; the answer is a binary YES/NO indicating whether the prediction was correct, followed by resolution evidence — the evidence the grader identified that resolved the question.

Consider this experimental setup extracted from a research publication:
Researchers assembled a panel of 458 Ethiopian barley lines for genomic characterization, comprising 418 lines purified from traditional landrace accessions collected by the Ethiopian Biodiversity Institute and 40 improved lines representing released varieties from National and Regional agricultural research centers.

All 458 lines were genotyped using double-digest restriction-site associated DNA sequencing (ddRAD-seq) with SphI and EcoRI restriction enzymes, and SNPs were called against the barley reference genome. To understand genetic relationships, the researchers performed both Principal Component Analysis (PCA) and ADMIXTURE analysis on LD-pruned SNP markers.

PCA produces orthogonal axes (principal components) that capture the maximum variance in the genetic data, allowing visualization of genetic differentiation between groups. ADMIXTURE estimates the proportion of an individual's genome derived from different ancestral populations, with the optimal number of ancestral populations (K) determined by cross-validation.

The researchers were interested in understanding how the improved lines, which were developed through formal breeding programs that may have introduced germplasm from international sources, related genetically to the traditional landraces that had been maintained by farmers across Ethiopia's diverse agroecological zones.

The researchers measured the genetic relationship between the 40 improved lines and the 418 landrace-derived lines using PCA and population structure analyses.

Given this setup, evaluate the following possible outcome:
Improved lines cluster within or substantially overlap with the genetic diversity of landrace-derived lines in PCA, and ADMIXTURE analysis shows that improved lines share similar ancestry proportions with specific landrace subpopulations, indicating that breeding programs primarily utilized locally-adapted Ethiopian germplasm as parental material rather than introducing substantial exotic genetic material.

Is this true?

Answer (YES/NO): NO